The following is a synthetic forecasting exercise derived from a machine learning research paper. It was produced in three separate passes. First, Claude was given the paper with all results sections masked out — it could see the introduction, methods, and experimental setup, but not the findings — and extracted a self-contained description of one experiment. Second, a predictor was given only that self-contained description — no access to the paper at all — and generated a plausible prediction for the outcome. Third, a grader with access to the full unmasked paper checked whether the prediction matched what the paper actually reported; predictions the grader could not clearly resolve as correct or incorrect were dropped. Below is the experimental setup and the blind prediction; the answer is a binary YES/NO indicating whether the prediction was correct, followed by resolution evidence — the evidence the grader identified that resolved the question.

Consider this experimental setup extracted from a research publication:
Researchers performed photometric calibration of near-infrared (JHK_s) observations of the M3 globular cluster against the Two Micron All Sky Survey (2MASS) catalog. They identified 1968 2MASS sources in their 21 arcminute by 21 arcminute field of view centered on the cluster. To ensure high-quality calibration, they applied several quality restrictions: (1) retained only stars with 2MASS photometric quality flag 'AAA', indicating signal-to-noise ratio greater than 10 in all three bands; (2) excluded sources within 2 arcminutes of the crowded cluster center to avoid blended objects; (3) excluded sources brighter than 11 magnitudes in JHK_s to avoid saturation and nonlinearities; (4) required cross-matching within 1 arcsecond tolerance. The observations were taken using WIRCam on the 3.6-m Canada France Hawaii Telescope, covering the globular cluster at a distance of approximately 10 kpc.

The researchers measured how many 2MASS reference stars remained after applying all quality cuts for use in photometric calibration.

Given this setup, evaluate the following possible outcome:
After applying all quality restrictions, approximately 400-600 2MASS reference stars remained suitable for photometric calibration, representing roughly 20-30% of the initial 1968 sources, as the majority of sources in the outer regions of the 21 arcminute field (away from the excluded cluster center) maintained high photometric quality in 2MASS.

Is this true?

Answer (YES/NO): YES